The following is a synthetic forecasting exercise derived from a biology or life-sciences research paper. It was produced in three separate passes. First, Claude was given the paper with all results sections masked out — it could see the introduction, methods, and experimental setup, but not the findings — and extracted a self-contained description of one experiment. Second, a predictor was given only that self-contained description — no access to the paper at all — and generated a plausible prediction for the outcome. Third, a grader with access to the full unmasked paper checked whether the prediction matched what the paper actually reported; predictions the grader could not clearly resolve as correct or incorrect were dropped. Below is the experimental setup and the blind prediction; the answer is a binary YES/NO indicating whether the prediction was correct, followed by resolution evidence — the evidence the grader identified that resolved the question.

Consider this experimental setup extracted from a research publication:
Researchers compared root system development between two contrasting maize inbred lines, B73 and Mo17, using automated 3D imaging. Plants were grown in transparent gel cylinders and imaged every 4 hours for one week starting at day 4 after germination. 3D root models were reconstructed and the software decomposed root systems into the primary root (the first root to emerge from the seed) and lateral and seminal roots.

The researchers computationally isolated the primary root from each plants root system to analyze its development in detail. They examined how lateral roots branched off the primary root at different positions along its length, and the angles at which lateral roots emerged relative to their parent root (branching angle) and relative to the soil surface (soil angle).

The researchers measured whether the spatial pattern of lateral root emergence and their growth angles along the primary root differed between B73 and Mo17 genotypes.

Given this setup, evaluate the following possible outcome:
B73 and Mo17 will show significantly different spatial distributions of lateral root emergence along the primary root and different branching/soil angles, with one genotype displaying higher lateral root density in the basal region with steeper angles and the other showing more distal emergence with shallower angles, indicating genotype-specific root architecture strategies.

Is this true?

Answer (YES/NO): NO